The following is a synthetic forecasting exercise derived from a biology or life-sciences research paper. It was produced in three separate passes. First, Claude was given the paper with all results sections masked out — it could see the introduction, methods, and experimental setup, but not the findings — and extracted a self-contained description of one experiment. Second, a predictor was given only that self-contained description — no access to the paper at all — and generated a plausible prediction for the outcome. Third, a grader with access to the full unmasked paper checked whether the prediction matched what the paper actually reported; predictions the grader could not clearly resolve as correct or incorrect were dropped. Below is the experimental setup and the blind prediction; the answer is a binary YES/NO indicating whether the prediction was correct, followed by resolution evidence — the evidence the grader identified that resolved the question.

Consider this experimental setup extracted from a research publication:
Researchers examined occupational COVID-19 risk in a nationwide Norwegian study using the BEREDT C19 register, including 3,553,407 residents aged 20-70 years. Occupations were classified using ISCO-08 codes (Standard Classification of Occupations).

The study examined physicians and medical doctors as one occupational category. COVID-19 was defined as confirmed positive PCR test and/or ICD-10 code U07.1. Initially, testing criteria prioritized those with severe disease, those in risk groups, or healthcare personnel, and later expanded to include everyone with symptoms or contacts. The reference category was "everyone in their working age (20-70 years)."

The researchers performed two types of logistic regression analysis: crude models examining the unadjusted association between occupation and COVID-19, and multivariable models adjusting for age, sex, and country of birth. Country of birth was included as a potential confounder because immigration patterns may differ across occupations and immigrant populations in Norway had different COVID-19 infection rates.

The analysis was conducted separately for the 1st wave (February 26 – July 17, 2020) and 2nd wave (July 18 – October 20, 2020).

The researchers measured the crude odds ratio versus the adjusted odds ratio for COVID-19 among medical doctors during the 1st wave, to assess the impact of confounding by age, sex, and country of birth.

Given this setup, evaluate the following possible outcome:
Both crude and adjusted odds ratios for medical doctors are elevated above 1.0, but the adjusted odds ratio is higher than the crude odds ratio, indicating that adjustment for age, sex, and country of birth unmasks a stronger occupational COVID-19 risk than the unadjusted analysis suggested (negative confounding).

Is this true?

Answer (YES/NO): NO